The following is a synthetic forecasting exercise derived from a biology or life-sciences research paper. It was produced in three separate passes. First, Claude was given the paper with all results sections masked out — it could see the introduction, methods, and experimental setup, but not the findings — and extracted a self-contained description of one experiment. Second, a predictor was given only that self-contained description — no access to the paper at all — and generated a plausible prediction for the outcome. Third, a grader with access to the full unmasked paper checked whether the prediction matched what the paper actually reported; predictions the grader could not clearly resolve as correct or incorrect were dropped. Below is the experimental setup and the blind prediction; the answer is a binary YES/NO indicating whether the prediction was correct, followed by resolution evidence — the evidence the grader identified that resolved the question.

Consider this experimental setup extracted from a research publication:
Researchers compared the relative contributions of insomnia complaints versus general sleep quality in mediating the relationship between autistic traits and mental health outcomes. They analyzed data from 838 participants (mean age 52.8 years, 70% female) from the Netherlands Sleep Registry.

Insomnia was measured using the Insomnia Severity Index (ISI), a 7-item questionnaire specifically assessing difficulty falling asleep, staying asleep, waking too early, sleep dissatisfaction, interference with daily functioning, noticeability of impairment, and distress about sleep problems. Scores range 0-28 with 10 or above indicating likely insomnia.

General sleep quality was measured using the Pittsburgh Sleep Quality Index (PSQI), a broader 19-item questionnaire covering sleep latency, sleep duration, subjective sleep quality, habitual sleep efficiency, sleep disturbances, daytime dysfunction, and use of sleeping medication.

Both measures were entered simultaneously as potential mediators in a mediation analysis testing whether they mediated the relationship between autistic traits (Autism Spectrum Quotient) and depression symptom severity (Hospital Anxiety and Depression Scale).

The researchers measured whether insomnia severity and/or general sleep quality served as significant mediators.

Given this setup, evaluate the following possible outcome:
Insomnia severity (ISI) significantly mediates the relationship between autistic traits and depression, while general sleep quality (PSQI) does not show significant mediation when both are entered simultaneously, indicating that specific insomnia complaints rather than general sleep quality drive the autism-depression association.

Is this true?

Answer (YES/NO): YES